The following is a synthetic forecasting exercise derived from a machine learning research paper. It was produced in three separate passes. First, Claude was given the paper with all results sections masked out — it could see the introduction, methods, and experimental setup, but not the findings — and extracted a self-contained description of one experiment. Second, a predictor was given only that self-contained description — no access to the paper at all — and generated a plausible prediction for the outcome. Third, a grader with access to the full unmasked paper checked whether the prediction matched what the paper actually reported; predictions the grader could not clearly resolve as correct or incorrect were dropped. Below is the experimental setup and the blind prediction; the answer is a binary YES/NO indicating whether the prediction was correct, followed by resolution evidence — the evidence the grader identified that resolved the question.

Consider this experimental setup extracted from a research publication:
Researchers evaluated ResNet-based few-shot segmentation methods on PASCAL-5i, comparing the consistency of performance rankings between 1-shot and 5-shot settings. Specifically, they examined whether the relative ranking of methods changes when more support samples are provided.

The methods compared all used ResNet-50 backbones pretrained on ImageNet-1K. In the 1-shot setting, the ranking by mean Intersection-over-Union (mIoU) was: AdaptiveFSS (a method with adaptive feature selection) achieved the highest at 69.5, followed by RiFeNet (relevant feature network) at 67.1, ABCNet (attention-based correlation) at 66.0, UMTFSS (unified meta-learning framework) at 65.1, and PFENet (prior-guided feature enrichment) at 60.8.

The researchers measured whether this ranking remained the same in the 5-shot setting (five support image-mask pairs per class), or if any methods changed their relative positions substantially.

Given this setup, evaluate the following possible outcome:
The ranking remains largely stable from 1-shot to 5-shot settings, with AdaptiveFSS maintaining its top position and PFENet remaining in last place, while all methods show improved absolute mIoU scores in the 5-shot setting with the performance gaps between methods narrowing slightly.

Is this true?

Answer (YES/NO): NO